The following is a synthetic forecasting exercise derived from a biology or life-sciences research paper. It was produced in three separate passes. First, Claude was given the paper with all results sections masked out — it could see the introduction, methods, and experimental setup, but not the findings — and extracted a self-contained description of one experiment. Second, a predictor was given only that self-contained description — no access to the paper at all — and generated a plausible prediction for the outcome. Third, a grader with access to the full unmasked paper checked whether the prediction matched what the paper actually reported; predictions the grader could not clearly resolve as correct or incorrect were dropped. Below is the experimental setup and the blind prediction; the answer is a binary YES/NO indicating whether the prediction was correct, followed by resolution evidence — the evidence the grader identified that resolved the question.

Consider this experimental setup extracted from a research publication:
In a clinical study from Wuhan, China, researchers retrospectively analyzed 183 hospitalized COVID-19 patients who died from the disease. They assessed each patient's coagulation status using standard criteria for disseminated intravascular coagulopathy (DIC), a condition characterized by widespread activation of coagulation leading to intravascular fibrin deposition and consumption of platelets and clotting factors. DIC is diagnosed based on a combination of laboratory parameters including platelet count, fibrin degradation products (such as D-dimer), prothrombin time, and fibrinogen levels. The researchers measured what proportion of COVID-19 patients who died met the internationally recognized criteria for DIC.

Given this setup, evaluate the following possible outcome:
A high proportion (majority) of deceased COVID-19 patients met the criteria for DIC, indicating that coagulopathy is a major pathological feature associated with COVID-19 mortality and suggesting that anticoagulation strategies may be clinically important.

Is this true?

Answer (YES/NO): YES